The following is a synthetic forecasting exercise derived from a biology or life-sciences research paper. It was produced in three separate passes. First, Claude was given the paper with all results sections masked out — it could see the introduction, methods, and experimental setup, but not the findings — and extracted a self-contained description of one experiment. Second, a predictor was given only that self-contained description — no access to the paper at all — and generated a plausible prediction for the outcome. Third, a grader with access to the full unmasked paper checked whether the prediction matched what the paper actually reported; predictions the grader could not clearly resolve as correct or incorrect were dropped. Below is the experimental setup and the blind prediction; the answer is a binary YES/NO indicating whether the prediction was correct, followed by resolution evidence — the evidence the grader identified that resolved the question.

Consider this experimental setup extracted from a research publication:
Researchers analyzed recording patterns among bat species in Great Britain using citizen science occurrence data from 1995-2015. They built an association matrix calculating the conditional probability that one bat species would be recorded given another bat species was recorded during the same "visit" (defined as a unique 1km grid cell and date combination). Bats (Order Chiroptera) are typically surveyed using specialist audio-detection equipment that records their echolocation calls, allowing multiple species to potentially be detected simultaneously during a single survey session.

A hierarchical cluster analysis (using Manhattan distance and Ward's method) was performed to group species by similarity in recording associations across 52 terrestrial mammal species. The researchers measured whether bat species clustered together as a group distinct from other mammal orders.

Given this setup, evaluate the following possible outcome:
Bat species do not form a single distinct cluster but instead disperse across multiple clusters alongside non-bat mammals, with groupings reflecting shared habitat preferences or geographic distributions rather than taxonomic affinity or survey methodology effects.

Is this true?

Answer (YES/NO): NO